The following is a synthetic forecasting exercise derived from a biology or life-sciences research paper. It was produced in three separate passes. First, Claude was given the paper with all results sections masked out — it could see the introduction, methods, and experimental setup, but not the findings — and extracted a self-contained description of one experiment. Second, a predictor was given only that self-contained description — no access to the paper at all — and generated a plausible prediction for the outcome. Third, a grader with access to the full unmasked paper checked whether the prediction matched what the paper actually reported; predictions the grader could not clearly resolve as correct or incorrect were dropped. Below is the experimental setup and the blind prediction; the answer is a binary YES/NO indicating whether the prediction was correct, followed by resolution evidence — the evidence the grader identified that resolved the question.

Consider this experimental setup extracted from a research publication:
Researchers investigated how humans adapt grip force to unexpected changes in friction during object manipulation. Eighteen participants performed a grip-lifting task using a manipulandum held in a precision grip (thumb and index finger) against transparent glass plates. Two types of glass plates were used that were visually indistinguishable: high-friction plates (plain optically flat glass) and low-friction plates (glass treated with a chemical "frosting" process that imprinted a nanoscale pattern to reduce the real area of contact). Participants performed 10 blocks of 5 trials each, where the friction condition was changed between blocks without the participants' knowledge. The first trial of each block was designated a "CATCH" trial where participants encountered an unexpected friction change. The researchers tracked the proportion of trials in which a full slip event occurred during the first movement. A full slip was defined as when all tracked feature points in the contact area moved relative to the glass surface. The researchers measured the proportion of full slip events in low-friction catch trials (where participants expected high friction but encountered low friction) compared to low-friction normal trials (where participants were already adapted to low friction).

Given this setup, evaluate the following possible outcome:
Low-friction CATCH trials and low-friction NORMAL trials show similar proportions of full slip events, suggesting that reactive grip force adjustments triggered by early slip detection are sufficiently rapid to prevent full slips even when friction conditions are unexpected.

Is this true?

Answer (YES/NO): NO